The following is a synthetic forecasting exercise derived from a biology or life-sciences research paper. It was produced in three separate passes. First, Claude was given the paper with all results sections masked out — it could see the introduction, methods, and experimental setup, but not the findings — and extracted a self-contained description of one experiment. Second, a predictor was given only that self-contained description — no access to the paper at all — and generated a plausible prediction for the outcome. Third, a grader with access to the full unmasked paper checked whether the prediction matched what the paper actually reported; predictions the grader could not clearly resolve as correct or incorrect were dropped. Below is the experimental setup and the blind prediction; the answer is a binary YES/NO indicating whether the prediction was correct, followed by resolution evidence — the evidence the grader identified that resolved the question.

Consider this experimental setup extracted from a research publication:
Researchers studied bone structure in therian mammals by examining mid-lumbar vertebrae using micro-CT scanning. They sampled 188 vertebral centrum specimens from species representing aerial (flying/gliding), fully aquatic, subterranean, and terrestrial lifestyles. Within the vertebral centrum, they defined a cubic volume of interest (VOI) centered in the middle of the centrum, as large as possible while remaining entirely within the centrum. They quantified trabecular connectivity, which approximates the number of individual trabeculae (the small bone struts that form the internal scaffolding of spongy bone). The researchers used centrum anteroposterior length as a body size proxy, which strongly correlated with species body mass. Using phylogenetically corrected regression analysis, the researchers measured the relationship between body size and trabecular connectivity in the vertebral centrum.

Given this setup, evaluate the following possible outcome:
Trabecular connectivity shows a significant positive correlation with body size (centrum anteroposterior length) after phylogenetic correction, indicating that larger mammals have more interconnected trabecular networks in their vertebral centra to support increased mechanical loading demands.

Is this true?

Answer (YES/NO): YES